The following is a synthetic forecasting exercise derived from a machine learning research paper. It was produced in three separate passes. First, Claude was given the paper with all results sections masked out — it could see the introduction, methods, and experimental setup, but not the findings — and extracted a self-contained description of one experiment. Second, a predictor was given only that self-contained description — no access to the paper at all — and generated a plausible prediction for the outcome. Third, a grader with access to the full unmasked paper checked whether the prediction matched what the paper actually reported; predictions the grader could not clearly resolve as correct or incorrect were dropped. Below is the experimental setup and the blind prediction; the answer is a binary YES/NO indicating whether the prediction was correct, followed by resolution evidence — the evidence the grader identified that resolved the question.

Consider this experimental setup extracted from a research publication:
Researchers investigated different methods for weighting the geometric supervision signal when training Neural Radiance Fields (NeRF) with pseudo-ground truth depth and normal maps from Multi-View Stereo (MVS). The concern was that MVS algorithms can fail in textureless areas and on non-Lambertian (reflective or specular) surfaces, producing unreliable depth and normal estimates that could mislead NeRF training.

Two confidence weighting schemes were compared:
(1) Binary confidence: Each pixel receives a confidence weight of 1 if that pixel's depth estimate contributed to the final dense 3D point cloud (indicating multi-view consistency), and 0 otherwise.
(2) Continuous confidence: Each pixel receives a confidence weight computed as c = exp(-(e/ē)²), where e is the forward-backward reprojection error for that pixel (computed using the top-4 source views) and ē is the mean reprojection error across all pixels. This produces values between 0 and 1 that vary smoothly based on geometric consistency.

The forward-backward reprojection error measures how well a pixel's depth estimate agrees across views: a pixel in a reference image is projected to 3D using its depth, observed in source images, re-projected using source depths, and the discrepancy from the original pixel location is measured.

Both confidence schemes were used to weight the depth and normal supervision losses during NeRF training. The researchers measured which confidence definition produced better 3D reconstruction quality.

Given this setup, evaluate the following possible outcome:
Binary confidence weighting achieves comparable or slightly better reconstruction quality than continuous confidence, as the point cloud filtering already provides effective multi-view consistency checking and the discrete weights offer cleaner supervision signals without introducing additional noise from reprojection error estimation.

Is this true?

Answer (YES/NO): NO